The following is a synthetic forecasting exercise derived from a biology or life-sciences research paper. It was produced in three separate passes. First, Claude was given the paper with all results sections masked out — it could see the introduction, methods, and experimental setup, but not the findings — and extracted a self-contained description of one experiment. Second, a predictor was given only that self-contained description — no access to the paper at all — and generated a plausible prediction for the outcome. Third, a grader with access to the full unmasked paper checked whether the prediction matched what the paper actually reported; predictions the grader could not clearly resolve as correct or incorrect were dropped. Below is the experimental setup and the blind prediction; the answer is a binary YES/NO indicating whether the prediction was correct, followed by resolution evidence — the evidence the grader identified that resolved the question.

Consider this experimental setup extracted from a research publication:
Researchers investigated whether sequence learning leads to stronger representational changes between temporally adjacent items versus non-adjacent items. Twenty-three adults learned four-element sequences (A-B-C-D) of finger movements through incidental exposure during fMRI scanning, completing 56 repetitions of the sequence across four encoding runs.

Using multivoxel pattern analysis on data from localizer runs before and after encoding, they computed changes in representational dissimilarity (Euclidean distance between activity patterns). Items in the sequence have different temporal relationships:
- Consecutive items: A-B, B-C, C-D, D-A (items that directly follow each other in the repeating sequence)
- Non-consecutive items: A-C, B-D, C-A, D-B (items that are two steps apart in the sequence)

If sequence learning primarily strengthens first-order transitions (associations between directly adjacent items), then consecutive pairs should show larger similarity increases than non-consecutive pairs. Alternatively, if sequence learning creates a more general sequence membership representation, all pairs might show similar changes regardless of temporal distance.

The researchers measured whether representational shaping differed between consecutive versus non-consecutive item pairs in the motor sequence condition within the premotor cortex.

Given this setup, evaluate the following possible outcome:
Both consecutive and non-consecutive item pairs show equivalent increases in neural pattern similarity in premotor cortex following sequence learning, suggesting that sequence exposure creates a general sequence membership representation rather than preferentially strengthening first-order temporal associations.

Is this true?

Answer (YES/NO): NO